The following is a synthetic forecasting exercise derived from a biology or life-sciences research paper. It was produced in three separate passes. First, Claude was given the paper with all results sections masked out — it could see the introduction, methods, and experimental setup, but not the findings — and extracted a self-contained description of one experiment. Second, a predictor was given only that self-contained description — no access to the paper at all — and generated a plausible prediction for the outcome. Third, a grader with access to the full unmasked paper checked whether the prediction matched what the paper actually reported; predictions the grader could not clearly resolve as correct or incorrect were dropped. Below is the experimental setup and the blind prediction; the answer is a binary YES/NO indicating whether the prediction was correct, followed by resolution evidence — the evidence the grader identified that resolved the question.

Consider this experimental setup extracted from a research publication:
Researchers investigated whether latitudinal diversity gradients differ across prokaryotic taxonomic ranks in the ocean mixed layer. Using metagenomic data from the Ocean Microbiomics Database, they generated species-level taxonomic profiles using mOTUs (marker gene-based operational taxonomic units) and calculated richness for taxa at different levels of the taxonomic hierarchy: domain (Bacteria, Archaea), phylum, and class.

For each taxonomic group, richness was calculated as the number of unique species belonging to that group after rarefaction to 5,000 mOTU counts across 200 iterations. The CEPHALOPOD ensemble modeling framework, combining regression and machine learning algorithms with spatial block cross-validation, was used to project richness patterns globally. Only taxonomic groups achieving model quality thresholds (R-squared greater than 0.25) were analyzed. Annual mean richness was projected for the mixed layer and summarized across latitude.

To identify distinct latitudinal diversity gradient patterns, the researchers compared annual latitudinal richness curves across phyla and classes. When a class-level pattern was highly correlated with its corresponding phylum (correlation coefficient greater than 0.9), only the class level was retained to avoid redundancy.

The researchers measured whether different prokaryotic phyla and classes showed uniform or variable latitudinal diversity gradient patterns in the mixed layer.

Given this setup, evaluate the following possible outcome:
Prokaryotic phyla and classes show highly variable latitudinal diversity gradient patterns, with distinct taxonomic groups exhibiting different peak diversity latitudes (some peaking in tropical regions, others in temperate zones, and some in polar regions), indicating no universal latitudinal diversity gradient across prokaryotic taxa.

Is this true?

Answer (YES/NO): YES